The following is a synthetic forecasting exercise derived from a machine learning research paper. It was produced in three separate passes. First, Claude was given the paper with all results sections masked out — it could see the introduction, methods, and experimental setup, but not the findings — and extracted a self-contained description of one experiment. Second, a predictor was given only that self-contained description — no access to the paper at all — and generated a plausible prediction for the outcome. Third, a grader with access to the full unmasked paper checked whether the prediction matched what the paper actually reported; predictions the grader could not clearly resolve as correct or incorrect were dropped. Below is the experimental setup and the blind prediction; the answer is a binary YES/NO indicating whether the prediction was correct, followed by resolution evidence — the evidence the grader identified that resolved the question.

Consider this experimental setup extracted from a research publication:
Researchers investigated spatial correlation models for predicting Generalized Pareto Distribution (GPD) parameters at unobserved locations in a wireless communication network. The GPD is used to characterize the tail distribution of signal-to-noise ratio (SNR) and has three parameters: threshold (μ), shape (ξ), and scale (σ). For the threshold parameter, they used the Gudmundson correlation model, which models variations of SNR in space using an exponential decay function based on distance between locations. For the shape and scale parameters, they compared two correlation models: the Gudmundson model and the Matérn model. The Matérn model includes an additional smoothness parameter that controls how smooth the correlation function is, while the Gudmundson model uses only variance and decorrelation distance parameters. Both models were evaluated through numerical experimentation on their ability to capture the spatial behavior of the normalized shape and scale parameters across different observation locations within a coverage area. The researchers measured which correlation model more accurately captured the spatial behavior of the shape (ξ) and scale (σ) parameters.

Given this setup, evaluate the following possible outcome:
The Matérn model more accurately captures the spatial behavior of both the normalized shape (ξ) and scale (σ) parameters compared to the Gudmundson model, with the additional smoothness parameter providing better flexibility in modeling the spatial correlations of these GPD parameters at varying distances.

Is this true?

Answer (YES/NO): YES